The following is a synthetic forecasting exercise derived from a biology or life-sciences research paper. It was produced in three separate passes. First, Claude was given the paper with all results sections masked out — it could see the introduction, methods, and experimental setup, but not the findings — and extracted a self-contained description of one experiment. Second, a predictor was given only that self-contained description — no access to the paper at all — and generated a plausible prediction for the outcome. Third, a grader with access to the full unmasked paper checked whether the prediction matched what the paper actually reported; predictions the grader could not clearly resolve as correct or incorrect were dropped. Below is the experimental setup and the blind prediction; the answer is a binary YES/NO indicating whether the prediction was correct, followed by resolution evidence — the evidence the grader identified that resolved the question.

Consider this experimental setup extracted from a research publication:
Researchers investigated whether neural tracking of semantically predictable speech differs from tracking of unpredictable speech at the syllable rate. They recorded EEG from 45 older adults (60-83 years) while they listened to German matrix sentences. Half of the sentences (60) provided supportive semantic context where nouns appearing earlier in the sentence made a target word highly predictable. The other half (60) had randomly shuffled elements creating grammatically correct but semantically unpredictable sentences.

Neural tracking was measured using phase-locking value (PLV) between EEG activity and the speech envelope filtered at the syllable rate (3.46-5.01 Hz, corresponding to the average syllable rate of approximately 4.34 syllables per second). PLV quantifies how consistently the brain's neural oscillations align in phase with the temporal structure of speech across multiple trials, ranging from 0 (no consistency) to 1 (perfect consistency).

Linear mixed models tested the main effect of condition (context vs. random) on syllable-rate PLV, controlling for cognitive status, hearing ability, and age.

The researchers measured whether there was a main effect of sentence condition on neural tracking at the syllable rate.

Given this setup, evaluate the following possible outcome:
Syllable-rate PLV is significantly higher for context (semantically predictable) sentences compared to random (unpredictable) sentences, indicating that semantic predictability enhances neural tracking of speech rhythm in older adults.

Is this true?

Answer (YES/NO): NO